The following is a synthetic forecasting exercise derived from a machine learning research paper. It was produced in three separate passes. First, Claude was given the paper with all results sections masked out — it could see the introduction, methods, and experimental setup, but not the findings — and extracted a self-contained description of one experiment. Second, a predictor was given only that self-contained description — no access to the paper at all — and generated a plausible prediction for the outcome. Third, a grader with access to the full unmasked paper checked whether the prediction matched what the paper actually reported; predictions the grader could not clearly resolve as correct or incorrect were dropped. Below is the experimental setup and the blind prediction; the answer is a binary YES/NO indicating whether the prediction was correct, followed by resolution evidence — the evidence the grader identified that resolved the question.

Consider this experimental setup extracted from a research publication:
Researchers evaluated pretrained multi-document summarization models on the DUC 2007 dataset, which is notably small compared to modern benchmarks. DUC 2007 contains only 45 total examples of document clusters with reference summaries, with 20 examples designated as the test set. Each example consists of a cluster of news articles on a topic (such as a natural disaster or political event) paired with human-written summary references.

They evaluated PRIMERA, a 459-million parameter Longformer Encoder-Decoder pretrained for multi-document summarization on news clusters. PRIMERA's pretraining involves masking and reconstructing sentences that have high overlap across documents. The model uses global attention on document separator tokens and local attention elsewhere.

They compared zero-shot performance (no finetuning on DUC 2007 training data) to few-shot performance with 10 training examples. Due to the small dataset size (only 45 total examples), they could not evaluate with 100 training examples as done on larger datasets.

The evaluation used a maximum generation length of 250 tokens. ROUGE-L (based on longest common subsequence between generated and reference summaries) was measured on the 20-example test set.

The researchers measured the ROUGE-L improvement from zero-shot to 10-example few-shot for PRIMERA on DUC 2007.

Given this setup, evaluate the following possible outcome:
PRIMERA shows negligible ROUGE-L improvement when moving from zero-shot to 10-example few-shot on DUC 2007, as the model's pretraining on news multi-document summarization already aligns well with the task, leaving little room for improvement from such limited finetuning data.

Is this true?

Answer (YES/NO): NO